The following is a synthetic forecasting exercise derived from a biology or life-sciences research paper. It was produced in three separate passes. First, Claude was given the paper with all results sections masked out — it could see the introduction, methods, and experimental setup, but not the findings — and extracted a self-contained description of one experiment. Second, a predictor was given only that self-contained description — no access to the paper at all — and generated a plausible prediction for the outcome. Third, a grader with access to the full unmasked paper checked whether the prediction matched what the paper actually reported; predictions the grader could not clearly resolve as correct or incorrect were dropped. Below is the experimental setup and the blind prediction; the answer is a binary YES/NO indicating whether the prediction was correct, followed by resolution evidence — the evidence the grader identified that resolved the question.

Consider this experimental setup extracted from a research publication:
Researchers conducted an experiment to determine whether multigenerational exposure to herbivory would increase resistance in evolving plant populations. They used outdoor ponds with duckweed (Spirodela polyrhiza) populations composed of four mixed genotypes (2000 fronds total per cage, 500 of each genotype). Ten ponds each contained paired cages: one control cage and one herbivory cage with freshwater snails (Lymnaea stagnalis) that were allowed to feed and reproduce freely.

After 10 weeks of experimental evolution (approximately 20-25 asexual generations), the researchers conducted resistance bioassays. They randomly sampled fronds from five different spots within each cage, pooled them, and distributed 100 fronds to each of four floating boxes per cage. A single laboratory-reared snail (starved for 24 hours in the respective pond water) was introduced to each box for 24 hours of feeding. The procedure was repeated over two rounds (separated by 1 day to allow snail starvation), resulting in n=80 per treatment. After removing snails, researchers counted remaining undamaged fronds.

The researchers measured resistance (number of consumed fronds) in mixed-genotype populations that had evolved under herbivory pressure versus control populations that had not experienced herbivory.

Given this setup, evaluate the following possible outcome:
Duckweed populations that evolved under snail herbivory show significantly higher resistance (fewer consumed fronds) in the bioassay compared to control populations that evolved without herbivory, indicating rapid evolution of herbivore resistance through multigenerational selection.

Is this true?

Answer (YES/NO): YES